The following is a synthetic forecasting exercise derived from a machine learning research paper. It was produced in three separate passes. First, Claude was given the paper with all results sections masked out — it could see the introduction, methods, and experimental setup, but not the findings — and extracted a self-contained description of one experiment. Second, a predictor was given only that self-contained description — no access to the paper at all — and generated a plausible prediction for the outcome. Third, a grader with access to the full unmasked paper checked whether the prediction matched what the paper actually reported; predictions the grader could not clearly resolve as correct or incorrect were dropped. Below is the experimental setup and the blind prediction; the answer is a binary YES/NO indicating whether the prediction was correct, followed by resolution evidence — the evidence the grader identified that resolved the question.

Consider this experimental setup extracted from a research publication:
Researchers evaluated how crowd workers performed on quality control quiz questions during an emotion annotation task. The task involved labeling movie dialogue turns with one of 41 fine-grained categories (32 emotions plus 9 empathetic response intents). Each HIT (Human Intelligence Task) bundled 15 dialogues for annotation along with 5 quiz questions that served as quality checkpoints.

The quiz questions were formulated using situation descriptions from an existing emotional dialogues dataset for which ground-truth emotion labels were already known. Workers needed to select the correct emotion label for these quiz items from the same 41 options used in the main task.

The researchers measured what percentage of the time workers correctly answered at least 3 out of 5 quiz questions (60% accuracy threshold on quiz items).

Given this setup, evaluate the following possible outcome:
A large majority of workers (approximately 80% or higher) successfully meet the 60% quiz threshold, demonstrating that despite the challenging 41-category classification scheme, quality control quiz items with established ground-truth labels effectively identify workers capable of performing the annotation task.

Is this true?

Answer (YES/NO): NO